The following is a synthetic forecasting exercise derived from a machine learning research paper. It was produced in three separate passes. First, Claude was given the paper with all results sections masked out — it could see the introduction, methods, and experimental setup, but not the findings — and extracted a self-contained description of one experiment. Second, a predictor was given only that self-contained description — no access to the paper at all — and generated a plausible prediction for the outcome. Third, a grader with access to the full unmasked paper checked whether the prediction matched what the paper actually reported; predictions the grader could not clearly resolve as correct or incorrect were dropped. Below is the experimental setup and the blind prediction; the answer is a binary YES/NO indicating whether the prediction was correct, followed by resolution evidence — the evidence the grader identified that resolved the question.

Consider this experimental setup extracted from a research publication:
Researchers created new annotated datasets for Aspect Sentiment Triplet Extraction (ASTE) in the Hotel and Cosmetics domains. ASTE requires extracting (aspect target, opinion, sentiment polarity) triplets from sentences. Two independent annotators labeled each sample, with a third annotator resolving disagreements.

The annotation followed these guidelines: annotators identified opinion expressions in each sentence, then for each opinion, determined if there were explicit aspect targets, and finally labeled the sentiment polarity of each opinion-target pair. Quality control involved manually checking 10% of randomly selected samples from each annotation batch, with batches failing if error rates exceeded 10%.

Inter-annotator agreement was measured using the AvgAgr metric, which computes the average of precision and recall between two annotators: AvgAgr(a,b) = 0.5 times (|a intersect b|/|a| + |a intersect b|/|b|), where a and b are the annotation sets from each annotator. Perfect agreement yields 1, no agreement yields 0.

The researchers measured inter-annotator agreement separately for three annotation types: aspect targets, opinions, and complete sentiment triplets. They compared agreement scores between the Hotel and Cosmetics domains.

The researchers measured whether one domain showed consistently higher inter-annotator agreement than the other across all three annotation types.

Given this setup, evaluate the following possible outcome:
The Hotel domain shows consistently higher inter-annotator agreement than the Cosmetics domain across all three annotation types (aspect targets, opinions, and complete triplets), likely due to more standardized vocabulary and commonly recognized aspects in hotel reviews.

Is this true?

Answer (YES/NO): YES